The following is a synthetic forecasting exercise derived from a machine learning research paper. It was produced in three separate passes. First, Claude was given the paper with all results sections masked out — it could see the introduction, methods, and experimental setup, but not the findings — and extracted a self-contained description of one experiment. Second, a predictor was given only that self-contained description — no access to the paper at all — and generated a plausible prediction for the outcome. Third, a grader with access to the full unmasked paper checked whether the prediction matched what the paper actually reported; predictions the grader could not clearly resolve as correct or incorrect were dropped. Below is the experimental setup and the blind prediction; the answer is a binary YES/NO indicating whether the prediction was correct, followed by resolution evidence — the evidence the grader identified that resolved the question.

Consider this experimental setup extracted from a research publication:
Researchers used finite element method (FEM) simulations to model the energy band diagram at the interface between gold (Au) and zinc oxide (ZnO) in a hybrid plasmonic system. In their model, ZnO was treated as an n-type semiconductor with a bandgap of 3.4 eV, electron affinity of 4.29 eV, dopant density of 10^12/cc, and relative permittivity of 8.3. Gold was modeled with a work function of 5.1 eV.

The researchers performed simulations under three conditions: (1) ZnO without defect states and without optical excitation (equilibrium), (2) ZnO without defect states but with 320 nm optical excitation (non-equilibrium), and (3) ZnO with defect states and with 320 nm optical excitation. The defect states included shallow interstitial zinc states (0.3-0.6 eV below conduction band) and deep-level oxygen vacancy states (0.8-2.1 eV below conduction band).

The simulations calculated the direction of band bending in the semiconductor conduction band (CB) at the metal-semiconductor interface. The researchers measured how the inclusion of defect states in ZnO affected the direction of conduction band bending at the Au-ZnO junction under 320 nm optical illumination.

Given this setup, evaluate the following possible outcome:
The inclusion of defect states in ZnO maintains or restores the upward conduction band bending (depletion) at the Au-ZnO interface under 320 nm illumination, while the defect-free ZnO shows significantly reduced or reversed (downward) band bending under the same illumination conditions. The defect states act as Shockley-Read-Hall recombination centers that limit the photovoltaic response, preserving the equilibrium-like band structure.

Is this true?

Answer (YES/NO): NO